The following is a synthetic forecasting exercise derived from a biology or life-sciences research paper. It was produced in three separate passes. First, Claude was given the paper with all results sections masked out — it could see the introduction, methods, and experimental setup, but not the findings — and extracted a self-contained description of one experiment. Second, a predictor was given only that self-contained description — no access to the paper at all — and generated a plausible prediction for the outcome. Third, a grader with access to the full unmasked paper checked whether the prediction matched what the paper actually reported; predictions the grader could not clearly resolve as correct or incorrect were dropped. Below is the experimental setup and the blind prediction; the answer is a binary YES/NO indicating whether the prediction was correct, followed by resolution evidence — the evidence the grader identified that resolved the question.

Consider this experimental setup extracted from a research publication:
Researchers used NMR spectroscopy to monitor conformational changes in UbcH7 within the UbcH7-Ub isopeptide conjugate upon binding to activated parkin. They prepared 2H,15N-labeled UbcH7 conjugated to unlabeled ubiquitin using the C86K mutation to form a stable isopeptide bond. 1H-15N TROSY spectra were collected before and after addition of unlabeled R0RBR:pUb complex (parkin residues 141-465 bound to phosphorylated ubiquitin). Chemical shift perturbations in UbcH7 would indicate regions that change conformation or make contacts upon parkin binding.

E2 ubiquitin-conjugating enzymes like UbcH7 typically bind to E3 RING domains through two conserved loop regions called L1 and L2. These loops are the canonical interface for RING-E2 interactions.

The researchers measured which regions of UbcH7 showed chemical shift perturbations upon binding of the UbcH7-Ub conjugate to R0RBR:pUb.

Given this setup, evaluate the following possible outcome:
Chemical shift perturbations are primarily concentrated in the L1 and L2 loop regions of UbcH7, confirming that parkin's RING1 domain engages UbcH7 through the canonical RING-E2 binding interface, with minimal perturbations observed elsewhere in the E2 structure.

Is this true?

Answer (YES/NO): NO